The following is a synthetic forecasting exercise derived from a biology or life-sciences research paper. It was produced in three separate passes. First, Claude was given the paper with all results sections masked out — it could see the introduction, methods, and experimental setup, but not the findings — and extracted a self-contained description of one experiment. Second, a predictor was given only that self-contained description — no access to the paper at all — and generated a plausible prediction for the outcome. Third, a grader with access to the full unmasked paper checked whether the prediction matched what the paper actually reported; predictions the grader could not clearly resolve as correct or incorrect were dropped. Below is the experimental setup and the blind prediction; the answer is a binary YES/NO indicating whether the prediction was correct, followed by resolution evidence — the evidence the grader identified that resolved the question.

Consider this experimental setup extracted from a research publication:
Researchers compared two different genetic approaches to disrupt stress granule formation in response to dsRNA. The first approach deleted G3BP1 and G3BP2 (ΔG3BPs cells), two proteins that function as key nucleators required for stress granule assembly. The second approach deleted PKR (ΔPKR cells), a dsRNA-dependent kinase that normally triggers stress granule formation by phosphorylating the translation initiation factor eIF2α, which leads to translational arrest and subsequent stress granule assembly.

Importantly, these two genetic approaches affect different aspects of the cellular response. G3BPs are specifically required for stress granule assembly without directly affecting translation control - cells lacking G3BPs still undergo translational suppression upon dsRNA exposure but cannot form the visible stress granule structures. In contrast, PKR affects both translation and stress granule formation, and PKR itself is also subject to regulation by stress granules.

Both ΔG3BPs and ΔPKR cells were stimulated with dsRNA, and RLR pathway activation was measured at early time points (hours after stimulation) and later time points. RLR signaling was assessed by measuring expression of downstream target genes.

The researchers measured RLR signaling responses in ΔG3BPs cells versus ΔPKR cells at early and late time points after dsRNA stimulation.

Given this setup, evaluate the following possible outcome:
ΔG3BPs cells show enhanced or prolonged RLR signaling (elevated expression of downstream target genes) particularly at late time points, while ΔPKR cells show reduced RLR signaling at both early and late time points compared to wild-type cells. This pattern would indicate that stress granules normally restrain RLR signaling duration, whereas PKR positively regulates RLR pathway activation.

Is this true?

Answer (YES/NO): NO